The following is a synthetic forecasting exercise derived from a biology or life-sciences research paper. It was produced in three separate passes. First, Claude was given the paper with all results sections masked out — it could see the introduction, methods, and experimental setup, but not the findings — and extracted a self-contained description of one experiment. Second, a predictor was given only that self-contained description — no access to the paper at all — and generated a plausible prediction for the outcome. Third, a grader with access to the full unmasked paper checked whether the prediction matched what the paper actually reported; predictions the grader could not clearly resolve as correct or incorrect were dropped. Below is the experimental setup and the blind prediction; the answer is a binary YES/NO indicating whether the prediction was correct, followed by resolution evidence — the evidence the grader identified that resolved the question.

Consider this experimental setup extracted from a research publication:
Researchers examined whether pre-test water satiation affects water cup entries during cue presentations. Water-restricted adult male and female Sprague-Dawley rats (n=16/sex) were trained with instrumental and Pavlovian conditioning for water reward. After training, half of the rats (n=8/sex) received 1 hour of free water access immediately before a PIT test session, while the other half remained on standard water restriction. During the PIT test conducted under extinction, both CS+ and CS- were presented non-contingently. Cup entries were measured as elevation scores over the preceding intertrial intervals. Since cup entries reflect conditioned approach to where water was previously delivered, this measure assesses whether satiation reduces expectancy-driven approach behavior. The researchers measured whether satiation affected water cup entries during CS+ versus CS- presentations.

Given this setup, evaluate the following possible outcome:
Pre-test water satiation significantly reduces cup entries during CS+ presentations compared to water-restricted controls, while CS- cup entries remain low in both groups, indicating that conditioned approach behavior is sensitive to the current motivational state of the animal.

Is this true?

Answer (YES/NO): YES